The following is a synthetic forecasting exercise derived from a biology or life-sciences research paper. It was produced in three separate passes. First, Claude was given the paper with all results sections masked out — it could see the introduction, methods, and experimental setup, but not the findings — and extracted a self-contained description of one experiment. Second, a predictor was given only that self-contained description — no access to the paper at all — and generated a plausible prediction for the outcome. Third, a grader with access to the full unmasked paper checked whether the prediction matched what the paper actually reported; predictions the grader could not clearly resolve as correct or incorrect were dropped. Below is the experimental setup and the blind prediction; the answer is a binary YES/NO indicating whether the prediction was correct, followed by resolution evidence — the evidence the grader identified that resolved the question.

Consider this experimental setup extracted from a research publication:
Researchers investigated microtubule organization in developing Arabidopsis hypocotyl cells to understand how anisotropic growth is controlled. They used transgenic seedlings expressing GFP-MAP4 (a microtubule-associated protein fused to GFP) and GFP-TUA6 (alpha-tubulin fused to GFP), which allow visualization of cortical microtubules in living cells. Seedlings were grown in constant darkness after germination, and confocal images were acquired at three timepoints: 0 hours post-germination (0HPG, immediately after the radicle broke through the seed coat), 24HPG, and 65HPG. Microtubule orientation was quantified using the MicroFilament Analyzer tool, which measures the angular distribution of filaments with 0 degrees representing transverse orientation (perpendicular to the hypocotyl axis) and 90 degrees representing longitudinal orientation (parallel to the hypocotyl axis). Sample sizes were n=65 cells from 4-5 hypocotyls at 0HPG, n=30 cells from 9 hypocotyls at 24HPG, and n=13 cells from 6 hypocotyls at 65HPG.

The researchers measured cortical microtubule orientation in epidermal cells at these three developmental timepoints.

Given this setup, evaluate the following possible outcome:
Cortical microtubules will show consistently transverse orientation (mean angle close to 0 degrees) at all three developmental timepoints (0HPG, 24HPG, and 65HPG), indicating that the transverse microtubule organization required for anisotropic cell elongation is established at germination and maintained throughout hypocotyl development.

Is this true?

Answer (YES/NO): NO